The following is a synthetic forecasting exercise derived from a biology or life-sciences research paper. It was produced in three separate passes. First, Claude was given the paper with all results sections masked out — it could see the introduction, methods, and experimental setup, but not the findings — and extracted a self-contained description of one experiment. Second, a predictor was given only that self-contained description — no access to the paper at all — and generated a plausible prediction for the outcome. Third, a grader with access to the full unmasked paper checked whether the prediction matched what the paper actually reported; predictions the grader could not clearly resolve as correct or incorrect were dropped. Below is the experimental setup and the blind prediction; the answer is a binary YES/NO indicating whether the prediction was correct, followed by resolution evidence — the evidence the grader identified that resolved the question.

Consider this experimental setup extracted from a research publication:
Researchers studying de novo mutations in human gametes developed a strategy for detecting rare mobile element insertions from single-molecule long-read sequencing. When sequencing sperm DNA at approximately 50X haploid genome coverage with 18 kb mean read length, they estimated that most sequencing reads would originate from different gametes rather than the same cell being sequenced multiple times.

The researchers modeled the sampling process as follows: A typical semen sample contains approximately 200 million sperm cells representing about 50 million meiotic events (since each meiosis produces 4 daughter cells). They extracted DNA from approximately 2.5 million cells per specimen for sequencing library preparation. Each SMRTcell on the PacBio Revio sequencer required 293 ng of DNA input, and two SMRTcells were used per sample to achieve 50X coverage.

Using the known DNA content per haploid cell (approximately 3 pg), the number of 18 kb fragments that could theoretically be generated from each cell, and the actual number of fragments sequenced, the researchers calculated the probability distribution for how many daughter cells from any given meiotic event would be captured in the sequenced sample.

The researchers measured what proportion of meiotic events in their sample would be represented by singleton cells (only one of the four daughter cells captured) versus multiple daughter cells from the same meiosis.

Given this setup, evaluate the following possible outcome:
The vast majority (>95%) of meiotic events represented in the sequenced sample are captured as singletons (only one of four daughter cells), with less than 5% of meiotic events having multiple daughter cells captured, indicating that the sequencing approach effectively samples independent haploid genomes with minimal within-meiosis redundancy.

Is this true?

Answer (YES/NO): YES